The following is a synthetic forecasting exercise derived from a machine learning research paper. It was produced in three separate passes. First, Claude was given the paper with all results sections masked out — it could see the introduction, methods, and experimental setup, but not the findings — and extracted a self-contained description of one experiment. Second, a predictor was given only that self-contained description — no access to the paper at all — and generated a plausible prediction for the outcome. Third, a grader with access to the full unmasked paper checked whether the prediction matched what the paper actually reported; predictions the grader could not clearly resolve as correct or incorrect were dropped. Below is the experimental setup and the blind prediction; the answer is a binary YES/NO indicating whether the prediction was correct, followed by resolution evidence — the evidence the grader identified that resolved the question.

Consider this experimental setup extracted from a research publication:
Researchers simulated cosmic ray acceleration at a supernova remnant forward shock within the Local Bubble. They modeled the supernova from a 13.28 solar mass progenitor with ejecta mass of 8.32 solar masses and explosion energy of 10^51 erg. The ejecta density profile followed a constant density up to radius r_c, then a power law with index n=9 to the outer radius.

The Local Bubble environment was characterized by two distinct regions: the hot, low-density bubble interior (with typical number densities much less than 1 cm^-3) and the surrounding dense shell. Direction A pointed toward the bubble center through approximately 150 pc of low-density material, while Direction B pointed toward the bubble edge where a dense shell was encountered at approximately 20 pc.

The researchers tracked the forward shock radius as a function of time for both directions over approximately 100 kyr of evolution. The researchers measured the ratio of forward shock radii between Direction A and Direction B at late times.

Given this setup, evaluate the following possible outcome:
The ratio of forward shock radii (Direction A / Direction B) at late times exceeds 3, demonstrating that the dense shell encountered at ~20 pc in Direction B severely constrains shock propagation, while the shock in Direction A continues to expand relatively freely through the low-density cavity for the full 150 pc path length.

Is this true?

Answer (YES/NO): YES